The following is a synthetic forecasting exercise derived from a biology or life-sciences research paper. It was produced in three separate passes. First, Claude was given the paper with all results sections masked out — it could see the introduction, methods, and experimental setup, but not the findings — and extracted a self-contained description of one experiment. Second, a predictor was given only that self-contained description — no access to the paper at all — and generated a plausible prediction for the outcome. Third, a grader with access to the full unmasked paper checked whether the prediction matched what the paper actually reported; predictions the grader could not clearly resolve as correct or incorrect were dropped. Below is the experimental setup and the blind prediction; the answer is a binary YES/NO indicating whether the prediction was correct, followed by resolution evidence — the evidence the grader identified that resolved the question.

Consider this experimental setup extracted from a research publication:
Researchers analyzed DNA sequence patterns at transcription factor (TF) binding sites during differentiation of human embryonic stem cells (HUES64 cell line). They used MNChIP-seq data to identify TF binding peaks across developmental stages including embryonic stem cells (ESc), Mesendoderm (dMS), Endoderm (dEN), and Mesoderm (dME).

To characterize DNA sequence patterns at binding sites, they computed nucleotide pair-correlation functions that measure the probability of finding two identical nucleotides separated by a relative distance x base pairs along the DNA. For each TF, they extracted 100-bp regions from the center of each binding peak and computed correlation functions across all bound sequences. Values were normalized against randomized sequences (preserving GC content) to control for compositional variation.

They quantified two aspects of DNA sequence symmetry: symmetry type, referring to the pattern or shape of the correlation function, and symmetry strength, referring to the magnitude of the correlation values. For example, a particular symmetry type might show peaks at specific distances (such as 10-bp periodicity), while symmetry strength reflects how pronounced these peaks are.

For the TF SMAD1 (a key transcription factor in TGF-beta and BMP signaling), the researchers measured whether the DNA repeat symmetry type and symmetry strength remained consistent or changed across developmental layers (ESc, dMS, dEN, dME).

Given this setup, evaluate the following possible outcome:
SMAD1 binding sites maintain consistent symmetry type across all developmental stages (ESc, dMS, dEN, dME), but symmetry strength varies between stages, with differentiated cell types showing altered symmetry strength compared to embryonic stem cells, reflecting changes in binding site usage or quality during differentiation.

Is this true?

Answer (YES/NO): YES